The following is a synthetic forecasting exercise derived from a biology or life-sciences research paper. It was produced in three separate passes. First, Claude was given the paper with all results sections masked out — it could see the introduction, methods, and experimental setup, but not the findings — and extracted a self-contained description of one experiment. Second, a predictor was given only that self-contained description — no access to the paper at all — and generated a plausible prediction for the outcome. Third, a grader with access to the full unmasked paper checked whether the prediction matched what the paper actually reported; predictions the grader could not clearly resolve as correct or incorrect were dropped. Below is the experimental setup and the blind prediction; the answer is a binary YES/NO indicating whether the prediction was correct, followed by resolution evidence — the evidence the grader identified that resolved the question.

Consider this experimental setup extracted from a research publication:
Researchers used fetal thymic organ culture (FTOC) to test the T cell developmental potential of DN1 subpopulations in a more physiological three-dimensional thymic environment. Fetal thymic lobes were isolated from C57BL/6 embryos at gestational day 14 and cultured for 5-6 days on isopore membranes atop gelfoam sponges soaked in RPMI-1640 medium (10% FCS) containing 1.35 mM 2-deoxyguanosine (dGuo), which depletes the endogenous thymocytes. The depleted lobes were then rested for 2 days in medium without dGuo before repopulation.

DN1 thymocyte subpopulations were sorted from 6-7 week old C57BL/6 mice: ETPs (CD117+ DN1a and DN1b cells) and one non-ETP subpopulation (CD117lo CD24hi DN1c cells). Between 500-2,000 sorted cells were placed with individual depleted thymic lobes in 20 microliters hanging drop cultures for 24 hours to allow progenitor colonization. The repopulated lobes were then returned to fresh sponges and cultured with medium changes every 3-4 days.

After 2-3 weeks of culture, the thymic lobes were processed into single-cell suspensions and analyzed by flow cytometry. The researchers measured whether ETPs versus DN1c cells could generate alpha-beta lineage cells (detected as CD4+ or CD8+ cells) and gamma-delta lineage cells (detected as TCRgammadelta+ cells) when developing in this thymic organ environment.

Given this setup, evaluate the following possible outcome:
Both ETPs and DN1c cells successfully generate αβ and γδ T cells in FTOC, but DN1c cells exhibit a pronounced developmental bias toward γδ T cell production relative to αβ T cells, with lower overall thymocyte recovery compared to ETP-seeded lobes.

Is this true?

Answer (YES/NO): NO